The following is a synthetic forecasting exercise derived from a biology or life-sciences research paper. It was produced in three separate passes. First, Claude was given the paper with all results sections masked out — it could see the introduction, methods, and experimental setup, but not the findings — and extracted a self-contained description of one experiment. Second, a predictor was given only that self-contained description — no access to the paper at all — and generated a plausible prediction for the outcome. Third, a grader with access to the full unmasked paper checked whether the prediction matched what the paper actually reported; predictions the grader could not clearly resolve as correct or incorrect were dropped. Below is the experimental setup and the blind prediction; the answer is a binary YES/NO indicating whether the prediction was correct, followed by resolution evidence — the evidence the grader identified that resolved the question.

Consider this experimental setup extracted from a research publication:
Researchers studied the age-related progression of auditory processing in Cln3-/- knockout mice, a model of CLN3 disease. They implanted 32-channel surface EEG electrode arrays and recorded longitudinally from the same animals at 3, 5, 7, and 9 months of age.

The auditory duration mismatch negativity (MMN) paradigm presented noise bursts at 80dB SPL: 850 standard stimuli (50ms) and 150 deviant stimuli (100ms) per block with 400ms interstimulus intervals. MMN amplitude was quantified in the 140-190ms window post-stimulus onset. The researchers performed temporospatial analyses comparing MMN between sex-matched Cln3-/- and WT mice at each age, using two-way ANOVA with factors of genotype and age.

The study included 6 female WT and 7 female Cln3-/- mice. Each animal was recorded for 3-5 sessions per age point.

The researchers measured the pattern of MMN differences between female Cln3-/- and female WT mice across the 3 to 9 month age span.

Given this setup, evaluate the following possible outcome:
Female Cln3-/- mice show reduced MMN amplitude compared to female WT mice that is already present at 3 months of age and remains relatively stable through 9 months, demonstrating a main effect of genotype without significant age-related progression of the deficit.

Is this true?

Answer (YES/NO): YES